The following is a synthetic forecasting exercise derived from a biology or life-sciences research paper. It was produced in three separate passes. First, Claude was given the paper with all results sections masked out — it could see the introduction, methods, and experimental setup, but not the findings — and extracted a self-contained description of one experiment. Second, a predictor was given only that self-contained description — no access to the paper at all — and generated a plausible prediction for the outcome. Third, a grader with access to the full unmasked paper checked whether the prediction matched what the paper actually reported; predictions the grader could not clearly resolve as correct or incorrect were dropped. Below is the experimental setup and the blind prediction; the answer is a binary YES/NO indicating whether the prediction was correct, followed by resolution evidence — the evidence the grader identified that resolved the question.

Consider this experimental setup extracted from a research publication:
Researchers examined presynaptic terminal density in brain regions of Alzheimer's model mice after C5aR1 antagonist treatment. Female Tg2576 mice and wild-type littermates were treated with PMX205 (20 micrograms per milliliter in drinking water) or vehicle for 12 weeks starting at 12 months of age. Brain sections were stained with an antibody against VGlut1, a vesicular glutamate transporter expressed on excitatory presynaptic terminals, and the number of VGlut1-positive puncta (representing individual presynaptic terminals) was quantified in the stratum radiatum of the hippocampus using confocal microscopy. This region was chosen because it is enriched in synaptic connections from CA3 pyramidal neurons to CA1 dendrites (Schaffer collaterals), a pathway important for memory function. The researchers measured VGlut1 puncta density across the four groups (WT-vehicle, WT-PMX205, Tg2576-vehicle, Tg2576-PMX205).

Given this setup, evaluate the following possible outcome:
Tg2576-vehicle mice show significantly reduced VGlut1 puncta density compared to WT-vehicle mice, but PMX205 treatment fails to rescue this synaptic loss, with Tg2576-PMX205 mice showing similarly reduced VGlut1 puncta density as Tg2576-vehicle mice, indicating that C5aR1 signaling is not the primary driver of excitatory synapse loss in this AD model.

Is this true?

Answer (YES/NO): NO